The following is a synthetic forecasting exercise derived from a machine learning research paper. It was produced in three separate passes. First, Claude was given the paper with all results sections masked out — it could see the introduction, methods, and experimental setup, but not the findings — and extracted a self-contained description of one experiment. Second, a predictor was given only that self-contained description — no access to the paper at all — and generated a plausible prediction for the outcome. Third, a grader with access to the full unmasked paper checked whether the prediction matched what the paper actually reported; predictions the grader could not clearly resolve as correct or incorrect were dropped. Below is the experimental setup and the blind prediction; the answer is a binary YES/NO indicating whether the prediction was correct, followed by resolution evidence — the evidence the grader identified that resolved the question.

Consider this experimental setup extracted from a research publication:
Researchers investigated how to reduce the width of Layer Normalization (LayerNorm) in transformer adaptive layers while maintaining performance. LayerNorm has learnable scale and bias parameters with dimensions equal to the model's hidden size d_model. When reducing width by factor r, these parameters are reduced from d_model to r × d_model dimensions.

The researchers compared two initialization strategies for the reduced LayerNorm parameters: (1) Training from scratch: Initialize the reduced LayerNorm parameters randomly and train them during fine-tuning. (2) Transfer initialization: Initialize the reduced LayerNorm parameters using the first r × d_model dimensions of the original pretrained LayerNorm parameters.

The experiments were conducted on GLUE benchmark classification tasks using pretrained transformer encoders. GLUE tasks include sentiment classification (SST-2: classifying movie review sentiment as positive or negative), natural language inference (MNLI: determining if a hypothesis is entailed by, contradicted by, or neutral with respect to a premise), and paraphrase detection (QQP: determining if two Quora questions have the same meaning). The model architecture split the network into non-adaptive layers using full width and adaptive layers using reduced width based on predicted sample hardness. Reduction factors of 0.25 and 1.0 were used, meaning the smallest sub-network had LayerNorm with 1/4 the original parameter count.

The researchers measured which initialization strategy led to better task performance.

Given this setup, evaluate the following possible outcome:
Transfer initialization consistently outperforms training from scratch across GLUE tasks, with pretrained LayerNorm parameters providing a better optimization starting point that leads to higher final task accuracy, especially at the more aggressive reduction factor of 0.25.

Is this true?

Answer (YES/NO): NO